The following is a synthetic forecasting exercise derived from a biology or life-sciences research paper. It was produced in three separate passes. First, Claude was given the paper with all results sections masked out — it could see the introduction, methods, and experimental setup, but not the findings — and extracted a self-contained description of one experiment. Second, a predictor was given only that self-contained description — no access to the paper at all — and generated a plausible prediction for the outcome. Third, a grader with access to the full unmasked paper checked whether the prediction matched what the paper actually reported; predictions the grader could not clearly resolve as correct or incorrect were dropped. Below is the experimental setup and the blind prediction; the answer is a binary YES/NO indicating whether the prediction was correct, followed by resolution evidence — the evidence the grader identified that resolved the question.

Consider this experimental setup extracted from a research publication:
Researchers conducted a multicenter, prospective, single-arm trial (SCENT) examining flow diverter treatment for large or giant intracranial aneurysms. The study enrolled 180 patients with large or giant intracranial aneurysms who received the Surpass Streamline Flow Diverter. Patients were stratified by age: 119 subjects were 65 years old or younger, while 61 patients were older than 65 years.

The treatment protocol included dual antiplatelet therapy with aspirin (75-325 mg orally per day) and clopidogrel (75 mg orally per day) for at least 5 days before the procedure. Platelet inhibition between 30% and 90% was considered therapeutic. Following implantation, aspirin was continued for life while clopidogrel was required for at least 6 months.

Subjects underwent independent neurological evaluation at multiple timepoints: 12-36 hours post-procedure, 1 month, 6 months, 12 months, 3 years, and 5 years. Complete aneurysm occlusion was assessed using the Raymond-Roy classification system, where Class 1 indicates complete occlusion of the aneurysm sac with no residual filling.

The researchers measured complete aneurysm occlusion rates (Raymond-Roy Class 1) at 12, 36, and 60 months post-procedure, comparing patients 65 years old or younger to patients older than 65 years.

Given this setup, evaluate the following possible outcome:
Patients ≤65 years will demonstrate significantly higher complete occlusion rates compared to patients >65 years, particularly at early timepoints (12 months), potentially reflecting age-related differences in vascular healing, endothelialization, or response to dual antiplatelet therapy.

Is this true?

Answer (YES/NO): YES